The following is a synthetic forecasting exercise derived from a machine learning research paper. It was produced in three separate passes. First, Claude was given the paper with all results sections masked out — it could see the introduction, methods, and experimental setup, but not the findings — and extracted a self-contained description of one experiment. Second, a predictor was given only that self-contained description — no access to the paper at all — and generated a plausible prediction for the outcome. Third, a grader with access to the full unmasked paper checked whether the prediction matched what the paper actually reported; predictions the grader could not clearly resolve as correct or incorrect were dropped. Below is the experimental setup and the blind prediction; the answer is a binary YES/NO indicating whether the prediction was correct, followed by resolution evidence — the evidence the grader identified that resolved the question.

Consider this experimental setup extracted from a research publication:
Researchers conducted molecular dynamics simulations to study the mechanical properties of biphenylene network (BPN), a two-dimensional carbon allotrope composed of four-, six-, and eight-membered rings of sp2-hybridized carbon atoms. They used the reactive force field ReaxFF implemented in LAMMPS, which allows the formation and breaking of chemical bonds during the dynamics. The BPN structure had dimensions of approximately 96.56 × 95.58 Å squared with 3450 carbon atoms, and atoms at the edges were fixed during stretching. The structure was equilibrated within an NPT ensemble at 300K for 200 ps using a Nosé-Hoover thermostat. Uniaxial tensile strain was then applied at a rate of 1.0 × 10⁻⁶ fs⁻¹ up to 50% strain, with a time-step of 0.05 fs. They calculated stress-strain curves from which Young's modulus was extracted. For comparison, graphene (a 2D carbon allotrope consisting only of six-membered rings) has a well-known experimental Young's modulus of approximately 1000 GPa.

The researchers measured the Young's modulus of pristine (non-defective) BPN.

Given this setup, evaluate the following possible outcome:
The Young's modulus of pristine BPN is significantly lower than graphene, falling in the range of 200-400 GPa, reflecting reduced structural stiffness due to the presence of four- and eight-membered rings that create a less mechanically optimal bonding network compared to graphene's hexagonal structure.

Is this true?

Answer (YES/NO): NO